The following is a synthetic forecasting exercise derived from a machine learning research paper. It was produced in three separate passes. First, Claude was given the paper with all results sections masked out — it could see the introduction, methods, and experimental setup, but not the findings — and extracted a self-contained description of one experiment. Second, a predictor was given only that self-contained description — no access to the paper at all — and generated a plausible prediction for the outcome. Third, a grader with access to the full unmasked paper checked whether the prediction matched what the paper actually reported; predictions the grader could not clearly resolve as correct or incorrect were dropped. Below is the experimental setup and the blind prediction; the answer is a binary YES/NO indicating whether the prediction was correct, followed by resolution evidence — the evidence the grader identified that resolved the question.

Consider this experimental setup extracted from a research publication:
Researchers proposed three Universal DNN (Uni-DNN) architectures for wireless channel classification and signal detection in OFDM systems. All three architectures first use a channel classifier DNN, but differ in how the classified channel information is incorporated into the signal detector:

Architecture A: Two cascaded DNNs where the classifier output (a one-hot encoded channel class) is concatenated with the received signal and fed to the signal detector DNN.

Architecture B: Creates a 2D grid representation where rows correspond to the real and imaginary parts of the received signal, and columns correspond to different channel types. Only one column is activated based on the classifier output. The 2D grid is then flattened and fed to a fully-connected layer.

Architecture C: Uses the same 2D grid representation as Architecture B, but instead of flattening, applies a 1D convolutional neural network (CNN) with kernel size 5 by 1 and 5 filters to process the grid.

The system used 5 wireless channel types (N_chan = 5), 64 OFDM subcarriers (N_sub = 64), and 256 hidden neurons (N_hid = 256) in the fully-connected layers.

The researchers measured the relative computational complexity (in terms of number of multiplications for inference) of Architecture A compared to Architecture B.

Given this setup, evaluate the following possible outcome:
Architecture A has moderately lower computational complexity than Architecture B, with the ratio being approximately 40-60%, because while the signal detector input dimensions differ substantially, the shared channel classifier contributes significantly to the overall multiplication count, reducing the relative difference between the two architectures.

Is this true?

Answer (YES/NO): NO